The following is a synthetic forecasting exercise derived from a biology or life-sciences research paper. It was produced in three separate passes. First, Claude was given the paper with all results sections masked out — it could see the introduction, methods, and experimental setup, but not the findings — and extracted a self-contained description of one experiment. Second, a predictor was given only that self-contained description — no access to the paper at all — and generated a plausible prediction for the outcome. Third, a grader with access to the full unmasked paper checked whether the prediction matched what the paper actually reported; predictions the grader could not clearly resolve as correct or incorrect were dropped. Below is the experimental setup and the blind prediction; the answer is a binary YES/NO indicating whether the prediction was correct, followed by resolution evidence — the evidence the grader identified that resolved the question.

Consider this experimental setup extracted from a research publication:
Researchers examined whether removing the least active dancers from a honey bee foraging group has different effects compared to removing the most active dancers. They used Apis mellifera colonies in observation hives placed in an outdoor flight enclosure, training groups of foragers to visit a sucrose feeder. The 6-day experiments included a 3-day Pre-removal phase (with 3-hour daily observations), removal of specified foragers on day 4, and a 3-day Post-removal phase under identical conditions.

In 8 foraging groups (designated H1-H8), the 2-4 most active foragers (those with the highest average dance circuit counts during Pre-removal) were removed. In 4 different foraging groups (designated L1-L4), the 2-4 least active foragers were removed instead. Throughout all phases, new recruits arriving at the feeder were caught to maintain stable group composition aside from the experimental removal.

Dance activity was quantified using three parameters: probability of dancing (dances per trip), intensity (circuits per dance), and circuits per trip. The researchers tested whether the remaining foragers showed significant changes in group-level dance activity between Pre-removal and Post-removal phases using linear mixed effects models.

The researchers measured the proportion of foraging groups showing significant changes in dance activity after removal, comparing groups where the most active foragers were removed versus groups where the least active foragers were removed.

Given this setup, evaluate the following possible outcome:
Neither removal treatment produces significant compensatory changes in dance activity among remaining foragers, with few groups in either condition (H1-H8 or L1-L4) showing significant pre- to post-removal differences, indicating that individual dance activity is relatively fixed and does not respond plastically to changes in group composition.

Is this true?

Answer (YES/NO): NO